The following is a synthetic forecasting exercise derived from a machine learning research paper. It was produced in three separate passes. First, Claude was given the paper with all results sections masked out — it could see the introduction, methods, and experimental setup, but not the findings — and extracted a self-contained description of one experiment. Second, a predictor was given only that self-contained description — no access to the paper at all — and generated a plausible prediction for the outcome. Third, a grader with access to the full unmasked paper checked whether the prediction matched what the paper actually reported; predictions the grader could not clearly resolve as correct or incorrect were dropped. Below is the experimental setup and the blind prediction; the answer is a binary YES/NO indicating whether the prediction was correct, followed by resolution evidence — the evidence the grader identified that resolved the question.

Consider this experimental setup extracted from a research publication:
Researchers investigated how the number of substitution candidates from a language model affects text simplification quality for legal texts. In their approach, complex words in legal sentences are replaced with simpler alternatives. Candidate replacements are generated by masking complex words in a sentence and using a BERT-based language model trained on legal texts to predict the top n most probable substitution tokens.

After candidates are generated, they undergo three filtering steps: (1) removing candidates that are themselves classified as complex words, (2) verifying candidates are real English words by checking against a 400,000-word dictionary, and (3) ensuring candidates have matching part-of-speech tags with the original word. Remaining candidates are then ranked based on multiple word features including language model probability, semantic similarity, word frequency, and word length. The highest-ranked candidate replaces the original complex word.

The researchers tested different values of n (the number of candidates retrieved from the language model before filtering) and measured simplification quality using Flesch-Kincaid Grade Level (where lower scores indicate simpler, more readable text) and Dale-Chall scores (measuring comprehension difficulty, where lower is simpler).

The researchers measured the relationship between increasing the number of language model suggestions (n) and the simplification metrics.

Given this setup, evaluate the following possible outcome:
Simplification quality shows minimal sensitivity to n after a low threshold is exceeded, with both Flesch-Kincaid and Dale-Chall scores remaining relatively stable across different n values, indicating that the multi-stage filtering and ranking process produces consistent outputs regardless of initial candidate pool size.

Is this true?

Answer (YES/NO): NO